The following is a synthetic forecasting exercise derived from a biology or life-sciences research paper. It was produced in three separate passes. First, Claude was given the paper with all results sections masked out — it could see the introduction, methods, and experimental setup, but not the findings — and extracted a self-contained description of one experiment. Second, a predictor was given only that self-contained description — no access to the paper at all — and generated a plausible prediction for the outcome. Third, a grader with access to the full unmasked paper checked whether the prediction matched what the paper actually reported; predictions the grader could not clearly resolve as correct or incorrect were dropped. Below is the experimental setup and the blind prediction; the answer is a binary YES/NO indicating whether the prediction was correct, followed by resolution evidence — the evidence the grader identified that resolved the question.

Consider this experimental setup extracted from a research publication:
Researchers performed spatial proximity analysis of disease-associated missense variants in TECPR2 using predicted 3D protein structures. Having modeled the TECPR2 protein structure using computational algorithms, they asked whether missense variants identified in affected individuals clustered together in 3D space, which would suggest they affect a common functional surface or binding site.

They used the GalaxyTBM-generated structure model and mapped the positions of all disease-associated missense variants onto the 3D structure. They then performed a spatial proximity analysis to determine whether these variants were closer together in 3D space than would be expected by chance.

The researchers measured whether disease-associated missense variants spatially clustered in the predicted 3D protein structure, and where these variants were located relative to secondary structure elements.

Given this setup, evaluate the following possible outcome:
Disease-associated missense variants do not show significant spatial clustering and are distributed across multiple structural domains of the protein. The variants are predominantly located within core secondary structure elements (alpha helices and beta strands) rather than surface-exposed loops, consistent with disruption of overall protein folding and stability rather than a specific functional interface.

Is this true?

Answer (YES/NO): YES